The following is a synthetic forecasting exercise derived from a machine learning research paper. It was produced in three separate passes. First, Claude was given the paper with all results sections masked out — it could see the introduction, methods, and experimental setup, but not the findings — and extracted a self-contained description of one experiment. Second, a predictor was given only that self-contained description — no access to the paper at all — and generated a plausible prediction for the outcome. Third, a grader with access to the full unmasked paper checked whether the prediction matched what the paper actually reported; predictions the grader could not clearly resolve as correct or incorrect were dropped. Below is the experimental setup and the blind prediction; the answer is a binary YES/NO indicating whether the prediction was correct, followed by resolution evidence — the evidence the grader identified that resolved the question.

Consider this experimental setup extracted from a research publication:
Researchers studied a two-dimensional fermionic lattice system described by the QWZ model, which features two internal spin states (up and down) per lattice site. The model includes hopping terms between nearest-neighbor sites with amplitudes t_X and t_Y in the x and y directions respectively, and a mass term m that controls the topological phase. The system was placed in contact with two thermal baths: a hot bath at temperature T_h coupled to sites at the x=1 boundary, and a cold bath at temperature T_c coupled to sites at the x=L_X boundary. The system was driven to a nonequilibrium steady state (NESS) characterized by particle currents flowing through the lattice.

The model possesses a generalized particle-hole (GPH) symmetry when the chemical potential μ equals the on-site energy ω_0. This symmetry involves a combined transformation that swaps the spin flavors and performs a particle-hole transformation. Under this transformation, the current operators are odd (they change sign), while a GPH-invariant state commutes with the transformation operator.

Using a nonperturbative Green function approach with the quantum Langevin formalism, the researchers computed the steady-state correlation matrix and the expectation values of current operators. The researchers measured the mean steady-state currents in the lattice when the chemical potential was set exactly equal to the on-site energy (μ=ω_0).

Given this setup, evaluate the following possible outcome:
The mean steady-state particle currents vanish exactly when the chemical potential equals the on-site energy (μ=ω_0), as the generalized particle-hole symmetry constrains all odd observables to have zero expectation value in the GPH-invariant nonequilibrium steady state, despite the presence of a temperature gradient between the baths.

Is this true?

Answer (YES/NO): YES